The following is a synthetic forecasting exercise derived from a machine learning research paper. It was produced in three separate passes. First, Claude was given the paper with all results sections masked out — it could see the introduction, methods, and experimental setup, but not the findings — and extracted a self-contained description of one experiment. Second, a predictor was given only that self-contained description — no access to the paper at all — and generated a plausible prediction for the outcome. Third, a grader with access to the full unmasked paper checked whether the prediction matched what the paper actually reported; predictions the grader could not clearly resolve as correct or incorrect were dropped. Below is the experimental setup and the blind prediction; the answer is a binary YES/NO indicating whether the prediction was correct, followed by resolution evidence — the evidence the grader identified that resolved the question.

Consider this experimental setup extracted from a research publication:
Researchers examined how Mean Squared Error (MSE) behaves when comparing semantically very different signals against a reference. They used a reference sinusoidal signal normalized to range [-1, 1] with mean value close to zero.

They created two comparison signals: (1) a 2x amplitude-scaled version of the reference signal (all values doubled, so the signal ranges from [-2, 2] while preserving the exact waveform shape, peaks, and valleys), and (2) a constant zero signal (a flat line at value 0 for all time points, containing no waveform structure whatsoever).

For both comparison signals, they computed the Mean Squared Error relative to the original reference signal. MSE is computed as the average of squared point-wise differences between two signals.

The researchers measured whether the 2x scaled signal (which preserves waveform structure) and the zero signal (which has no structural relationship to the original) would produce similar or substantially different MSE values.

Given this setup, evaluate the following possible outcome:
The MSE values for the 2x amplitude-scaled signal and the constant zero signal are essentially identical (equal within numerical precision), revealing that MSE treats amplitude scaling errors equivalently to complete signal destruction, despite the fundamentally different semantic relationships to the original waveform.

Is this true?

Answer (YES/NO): YES